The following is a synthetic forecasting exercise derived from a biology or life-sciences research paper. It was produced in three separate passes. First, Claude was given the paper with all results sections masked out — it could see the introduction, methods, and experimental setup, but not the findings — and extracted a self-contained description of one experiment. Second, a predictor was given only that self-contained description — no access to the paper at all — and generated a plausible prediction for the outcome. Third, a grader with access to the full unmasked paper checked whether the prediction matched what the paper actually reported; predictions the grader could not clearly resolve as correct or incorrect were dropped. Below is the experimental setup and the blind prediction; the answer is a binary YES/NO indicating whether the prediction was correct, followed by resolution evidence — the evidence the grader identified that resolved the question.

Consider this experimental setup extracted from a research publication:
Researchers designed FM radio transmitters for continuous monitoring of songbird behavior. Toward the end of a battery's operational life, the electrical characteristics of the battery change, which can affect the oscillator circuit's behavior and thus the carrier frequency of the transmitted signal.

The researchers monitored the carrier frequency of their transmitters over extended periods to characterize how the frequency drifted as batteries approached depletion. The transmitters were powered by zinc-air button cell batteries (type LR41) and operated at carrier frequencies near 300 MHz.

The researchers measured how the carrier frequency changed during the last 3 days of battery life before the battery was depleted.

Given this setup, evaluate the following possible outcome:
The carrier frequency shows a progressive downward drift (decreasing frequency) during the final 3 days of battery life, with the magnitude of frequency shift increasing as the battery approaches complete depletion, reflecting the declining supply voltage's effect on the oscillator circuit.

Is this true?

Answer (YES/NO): NO